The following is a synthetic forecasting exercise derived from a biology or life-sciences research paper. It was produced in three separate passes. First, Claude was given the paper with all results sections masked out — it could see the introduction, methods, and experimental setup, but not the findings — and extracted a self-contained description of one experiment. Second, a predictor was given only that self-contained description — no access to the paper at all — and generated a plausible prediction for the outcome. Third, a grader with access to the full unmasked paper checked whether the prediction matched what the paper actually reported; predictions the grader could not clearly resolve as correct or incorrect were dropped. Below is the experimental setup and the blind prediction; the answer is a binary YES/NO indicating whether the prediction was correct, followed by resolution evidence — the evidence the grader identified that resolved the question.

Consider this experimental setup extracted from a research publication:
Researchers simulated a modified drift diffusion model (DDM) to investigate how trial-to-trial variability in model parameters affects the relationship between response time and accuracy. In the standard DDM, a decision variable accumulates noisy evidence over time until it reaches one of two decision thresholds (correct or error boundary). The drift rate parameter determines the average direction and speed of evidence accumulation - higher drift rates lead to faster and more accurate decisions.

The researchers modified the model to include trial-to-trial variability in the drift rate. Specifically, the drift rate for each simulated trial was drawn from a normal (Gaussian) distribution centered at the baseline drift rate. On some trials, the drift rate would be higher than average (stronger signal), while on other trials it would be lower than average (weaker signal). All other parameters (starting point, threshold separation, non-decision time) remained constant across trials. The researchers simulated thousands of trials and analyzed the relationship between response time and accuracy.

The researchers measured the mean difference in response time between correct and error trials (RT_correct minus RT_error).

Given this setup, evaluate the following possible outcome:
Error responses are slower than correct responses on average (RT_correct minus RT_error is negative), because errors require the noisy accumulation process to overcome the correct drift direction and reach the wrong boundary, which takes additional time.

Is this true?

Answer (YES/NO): YES